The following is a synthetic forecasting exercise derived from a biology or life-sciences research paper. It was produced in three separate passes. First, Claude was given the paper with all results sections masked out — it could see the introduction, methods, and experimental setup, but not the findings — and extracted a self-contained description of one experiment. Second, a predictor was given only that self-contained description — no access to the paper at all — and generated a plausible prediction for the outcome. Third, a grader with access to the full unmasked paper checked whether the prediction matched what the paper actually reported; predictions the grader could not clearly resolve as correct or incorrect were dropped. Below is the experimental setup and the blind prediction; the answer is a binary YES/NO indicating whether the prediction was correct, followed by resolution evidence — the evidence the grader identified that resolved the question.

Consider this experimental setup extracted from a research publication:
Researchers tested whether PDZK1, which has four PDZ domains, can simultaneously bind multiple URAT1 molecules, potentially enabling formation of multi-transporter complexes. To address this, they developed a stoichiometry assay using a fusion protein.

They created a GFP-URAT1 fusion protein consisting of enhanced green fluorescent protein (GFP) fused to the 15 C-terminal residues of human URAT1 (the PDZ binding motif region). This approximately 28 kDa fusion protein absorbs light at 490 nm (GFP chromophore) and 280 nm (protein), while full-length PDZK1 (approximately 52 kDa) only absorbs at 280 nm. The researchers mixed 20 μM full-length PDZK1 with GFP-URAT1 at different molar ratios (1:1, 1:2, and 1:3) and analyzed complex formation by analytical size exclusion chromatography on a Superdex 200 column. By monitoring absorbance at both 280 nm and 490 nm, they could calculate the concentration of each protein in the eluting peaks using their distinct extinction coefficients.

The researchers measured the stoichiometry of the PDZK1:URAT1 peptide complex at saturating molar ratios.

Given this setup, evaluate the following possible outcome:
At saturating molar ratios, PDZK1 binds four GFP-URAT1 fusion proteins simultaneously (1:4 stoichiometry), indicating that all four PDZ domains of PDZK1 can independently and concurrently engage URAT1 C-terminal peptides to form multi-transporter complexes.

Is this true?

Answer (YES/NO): NO